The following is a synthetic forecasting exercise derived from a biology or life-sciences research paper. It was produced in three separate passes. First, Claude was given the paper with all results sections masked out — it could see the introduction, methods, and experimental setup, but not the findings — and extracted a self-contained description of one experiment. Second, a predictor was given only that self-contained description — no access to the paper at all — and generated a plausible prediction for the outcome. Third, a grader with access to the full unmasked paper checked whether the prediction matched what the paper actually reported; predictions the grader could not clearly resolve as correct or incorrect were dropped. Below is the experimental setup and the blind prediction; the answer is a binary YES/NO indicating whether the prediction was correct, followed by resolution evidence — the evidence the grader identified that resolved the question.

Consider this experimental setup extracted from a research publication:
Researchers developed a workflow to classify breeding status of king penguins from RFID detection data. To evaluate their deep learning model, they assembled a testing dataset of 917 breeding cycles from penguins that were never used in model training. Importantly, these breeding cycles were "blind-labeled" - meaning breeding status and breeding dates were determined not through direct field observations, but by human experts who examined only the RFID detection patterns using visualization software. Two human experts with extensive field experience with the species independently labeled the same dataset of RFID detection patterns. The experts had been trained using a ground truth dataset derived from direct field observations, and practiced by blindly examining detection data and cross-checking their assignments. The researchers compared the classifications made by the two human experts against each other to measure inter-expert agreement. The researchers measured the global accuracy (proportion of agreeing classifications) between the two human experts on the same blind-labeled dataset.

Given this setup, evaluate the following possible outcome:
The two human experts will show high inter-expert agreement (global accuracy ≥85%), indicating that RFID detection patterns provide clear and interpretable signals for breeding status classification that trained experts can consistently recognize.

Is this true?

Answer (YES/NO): YES